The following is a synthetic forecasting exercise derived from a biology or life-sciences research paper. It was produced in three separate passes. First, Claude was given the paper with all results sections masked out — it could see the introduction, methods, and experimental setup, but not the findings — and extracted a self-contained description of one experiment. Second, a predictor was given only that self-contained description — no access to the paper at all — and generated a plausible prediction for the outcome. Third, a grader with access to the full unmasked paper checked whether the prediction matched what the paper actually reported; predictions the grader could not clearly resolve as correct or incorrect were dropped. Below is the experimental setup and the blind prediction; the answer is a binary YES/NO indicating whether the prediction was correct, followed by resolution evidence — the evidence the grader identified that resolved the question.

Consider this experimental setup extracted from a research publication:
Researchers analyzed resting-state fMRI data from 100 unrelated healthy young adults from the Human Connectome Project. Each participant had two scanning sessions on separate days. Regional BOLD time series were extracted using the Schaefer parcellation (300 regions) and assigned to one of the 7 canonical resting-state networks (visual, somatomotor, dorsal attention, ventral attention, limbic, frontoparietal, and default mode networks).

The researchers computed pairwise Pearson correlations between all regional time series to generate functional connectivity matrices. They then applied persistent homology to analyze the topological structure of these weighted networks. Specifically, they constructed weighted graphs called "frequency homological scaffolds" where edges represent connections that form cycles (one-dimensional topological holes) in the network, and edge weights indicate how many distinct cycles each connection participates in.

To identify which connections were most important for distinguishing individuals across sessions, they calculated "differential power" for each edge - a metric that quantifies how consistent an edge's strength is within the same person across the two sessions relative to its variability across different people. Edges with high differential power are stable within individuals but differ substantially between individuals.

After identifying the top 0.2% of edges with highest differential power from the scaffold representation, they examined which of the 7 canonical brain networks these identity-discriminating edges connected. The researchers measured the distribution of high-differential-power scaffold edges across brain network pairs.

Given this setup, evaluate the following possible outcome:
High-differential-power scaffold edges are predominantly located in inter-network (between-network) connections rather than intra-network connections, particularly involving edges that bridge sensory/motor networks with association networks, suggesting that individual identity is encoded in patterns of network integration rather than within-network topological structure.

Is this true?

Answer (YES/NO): NO